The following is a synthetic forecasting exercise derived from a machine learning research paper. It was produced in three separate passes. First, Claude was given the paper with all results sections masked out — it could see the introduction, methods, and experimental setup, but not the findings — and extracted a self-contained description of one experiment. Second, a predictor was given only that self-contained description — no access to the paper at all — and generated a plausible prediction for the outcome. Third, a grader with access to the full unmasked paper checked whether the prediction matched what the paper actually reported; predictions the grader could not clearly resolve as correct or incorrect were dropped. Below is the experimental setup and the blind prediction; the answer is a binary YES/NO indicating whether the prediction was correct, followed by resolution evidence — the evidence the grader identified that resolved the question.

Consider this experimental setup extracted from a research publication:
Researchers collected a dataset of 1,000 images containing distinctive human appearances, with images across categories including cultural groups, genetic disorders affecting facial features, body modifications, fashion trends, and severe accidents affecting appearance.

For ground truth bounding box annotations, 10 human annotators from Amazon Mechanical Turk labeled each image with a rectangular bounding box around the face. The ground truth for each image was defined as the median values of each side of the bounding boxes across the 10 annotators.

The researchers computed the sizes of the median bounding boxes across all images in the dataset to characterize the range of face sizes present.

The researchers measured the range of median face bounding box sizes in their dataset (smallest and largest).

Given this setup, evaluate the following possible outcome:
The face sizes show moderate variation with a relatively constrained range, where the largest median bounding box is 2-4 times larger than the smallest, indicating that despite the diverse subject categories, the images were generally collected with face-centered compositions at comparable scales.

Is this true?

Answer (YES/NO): NO